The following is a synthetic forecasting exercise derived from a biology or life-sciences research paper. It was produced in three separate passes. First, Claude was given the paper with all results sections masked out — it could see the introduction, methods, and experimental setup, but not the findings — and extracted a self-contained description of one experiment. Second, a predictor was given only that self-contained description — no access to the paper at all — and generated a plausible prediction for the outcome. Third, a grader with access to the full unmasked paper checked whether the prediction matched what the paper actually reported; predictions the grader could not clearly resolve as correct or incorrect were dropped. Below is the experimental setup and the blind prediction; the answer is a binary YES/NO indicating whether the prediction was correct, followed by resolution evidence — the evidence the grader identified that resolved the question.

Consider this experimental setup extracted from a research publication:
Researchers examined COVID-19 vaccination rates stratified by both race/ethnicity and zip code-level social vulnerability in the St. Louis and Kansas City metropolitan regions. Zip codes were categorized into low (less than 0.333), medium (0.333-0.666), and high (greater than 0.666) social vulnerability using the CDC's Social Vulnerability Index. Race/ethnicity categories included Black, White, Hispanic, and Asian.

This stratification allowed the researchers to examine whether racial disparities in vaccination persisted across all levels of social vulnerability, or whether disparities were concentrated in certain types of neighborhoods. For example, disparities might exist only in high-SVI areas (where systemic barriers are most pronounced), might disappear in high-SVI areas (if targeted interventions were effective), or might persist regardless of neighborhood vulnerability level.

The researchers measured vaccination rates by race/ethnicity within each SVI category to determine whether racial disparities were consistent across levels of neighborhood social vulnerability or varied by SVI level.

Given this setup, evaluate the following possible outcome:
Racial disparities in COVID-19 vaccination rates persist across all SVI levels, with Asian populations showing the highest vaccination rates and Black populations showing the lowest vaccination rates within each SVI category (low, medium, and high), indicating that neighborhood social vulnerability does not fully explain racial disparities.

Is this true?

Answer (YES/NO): NO